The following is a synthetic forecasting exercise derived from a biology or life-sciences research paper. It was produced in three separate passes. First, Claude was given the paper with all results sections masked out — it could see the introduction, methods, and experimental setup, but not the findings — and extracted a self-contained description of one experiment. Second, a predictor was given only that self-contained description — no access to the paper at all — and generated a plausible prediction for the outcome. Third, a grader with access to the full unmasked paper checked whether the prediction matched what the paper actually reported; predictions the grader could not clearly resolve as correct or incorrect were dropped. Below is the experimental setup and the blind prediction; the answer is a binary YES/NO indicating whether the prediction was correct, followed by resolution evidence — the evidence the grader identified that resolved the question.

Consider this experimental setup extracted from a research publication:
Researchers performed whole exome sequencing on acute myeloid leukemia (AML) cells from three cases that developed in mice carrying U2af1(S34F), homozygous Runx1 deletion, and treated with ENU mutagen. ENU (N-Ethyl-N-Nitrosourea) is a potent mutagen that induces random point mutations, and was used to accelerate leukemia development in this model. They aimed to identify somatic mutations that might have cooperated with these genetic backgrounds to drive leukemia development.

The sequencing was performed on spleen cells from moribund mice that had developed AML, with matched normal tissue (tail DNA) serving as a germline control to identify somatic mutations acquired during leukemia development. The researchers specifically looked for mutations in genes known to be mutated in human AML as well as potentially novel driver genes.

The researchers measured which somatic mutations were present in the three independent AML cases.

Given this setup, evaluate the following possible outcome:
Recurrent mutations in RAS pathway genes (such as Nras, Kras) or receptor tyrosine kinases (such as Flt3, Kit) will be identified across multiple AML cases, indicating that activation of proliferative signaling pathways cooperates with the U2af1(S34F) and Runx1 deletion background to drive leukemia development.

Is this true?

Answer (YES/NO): NO